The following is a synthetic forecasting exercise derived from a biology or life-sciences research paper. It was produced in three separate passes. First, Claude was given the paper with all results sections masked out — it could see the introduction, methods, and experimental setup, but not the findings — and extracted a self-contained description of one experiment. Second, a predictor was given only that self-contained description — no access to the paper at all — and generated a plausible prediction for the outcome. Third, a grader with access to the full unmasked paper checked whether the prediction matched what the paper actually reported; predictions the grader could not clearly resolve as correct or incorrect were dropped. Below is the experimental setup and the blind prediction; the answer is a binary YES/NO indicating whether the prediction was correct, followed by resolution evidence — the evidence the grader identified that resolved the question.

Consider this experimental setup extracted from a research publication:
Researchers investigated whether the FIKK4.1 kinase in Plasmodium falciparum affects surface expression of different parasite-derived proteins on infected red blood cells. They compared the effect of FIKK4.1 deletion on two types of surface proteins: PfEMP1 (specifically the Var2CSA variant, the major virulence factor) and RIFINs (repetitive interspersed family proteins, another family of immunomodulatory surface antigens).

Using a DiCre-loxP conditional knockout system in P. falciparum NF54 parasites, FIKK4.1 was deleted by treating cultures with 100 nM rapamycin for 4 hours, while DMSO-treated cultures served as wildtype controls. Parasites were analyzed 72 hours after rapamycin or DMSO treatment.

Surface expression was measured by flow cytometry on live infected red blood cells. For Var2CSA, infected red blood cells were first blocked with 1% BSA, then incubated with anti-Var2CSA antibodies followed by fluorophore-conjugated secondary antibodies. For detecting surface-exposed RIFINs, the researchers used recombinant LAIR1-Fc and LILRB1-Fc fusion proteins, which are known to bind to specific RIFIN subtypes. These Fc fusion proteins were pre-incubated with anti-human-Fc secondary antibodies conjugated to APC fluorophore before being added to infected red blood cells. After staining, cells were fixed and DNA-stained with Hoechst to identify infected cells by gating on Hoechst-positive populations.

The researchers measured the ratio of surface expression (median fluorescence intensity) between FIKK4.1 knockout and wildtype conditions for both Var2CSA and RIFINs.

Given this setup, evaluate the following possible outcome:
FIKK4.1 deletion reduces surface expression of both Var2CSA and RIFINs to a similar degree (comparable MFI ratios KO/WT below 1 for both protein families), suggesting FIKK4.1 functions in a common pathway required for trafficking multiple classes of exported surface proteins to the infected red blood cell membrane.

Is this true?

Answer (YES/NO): NO